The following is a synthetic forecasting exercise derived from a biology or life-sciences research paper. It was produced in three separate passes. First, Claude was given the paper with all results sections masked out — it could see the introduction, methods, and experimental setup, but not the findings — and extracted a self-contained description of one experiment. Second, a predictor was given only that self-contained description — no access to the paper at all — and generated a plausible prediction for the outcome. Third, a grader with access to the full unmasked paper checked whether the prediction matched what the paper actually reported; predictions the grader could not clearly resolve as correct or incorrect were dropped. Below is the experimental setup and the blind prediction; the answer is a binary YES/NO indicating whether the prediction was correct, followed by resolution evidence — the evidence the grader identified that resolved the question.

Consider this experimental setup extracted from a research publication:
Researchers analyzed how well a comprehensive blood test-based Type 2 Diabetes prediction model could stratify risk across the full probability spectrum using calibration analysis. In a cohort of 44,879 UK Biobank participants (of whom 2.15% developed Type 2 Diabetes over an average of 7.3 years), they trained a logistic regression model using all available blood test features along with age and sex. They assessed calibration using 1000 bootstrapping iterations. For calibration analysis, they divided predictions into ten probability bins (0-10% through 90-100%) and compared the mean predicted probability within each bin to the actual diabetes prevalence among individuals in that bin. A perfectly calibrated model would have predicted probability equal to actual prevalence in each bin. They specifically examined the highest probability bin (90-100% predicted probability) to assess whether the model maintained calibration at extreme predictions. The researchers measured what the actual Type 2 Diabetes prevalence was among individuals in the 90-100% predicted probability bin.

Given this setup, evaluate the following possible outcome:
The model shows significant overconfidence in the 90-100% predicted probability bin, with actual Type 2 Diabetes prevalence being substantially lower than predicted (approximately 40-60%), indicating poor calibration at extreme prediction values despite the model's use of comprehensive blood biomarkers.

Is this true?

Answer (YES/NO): NO